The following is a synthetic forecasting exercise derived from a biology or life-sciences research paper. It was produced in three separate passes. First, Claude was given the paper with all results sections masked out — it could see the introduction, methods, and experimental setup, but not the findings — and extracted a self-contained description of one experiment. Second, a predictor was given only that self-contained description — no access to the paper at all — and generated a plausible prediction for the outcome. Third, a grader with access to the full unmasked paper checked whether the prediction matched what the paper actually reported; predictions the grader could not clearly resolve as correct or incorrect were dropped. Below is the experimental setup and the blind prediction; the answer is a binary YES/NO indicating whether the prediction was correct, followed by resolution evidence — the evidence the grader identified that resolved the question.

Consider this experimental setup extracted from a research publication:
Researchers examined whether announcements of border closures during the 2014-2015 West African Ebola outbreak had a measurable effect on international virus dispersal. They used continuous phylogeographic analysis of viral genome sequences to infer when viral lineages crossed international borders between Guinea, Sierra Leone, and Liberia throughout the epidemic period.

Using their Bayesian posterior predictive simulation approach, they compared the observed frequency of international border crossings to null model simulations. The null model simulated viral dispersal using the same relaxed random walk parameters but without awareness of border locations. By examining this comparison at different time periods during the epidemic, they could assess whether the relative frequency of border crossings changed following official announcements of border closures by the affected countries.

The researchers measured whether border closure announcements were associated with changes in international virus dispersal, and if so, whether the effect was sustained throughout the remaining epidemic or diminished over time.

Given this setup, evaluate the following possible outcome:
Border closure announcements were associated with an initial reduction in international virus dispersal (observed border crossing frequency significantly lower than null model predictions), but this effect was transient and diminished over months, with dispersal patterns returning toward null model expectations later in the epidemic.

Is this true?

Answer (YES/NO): YES